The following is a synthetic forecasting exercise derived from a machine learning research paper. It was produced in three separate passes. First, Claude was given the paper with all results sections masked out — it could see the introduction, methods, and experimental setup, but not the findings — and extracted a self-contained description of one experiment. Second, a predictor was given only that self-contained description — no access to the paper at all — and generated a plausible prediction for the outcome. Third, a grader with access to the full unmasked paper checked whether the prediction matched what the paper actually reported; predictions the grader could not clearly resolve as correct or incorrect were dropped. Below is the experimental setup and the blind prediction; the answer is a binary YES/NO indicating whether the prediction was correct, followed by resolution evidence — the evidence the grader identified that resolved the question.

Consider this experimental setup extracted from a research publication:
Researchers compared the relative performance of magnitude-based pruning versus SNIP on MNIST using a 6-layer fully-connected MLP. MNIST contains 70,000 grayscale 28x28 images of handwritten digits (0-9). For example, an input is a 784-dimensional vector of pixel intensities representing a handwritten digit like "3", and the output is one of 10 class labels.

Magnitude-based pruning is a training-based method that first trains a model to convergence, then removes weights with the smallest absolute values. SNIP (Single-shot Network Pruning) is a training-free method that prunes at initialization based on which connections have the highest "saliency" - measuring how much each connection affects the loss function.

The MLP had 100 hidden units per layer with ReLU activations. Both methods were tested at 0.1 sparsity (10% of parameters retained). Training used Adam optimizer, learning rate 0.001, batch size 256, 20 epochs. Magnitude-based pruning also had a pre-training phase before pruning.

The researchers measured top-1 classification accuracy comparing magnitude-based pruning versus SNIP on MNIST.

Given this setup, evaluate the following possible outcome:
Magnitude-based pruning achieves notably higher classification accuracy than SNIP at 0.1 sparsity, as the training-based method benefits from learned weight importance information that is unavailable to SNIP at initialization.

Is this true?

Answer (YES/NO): YES